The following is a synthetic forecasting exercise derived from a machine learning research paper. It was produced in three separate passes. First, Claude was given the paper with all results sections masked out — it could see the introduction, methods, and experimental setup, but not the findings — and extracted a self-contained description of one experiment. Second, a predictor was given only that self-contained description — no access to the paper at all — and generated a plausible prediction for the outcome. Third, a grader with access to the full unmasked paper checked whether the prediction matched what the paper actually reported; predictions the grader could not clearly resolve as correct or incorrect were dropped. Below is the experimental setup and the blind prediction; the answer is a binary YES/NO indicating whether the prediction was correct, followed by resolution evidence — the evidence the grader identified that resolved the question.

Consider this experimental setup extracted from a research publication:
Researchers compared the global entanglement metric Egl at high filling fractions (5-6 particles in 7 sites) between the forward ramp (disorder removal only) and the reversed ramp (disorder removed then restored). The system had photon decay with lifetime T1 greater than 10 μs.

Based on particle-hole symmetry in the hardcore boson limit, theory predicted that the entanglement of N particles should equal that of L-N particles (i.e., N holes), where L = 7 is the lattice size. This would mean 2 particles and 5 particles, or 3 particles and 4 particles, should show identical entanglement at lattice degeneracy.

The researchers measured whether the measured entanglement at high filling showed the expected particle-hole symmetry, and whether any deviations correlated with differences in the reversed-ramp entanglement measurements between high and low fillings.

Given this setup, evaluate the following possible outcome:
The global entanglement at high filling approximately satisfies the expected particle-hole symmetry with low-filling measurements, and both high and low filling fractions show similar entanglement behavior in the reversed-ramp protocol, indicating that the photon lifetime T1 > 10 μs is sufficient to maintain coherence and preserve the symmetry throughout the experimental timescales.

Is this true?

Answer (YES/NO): NO